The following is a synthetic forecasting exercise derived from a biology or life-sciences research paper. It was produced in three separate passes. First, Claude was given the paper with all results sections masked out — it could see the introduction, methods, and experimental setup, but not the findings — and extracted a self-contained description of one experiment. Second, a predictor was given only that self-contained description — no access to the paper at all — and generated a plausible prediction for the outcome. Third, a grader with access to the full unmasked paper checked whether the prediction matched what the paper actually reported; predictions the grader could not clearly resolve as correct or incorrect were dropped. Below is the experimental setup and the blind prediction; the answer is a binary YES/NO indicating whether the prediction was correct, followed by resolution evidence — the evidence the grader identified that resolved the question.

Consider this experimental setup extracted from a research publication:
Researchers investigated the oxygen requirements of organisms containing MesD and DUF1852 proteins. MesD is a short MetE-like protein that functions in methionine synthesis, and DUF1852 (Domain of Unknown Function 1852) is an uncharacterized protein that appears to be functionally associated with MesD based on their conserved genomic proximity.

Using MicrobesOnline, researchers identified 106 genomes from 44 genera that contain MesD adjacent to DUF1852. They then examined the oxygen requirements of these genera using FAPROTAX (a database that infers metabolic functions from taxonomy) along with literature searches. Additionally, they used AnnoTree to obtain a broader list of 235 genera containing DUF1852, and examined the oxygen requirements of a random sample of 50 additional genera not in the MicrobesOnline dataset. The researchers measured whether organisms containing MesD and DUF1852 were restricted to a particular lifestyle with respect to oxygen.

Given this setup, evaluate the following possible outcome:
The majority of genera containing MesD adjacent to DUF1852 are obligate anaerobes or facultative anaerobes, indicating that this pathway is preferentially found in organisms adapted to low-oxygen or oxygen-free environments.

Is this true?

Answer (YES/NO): NO